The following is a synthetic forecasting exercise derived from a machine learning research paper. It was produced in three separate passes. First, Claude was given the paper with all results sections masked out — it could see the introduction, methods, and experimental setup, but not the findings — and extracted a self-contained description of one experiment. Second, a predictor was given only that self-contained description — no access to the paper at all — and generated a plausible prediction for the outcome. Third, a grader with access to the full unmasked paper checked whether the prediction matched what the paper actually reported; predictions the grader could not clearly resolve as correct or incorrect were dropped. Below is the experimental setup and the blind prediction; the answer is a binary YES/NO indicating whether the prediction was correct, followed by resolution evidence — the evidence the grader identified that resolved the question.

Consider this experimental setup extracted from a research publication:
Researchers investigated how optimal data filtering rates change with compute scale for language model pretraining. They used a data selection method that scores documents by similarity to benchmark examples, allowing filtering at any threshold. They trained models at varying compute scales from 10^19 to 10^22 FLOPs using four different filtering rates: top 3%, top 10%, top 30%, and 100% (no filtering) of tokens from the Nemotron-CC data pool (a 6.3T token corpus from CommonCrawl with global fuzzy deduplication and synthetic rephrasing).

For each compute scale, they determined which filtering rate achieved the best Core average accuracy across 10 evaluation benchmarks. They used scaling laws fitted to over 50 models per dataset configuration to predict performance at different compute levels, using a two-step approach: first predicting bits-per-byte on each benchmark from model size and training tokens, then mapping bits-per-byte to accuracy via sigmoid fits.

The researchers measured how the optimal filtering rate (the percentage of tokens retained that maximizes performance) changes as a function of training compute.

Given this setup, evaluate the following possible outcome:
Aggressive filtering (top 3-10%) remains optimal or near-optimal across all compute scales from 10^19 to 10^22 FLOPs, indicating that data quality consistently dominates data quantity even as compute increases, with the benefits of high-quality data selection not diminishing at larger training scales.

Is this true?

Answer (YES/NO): NO